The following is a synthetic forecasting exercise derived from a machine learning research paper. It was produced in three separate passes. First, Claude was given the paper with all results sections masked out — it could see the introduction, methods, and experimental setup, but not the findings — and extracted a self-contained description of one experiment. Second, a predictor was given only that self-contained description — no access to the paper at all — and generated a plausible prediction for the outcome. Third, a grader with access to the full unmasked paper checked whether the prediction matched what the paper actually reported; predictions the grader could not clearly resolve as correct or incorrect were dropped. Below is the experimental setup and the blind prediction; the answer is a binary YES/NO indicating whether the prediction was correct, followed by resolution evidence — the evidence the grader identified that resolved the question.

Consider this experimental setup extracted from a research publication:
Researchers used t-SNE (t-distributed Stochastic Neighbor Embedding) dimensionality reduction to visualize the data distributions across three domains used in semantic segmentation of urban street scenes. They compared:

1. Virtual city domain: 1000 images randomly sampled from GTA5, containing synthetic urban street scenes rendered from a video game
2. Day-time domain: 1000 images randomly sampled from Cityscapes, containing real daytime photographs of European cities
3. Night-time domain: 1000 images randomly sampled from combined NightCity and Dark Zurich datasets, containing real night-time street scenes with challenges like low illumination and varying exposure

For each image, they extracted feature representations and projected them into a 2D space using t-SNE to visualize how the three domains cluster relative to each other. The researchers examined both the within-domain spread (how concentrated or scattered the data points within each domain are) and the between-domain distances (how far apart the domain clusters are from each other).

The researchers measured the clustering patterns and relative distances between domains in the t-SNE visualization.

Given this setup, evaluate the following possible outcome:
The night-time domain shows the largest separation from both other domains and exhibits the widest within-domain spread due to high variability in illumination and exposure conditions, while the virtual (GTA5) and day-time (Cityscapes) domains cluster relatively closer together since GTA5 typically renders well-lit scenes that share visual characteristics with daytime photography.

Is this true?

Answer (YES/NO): YES